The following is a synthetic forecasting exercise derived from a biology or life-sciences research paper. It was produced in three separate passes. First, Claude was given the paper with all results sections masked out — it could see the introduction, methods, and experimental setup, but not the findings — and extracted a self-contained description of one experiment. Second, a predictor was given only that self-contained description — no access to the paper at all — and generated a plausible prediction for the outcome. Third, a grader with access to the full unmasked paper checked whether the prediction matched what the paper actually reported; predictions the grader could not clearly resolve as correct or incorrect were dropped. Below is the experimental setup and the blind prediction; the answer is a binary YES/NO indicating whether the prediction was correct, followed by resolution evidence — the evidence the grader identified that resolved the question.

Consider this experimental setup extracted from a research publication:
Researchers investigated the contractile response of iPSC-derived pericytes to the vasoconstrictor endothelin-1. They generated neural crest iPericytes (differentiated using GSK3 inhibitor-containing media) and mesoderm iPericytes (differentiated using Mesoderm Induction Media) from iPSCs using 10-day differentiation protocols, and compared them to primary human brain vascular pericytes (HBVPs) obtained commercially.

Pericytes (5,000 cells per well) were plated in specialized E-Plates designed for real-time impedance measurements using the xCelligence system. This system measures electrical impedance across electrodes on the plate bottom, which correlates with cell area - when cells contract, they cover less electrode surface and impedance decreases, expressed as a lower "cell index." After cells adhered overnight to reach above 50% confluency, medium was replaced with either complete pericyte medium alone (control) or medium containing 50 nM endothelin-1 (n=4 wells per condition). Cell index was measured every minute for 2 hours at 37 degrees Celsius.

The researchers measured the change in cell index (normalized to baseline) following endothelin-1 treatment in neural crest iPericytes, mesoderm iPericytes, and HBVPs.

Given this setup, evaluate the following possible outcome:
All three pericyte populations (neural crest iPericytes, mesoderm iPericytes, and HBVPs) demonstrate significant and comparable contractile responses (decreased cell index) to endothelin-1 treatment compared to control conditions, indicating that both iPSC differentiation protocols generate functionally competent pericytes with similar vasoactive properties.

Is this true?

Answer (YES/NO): NO